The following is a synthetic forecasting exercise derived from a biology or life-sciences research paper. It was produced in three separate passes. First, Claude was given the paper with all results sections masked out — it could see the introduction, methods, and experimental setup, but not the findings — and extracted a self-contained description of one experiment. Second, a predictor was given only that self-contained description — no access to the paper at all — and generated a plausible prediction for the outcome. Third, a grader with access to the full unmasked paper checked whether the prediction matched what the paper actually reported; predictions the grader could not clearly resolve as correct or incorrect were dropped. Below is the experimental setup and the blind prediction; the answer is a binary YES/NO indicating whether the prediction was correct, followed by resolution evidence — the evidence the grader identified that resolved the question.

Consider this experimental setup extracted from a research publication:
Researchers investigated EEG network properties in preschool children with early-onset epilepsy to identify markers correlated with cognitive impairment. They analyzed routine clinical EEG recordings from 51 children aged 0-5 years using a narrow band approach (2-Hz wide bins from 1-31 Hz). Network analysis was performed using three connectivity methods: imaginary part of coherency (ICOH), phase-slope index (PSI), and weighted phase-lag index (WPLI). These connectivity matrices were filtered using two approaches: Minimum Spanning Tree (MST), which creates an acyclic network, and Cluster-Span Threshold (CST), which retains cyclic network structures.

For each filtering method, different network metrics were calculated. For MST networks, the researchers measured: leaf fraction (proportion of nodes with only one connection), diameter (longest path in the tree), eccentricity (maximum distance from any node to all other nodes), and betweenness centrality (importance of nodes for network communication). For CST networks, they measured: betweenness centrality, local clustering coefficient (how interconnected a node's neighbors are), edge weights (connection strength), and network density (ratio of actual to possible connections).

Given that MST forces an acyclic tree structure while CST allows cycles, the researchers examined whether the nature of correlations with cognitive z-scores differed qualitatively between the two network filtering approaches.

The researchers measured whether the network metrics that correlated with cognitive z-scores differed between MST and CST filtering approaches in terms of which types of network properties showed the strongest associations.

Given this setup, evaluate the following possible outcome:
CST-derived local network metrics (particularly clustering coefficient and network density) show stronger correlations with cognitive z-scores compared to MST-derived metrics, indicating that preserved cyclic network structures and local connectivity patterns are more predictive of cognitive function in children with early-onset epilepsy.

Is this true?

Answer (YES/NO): NO